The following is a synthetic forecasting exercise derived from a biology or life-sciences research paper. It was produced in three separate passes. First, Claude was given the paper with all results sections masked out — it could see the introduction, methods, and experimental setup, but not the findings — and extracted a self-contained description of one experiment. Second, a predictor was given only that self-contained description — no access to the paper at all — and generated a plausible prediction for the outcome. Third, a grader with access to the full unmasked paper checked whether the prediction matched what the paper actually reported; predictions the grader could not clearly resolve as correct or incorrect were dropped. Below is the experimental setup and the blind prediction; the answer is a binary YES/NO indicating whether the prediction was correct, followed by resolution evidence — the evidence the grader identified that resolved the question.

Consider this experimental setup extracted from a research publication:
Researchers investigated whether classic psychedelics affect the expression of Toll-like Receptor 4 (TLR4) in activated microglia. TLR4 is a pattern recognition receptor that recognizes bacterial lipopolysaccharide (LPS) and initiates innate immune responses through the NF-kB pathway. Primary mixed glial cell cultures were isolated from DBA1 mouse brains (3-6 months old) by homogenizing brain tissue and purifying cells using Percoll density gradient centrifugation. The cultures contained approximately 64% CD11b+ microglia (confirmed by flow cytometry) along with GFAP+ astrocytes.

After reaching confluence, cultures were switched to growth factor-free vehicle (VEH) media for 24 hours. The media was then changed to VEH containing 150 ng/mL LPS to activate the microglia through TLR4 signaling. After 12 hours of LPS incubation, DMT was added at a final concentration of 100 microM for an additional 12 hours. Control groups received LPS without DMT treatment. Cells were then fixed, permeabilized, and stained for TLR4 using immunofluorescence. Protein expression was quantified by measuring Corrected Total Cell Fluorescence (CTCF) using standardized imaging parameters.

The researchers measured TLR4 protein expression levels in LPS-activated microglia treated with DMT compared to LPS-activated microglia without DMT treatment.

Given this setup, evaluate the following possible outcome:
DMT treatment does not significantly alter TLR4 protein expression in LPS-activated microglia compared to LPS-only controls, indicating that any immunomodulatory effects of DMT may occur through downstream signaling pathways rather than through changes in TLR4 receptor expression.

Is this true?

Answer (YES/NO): NO